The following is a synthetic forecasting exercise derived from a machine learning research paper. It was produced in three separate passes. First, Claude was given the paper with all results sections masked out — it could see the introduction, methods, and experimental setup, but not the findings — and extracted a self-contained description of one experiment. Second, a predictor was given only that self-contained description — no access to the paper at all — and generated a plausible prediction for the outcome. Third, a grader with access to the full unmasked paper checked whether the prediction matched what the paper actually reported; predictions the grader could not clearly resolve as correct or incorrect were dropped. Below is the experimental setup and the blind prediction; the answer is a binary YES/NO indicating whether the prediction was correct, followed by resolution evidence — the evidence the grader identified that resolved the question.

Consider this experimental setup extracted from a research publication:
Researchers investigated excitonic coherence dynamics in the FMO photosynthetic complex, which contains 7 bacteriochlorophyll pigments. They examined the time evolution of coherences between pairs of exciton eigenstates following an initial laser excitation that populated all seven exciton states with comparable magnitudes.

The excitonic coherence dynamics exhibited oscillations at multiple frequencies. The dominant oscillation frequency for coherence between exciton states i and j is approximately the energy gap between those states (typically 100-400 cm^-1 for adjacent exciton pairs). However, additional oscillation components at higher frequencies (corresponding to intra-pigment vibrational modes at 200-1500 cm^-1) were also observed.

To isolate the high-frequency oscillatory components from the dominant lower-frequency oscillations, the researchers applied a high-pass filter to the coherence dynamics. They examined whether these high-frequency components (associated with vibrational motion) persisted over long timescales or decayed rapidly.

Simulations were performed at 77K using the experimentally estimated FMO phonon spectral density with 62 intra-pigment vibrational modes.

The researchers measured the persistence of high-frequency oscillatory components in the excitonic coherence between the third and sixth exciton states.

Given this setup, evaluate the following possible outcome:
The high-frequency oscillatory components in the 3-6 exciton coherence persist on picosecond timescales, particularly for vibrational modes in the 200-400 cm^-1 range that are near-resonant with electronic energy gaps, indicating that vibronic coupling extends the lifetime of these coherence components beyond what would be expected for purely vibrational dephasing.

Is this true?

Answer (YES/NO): NO